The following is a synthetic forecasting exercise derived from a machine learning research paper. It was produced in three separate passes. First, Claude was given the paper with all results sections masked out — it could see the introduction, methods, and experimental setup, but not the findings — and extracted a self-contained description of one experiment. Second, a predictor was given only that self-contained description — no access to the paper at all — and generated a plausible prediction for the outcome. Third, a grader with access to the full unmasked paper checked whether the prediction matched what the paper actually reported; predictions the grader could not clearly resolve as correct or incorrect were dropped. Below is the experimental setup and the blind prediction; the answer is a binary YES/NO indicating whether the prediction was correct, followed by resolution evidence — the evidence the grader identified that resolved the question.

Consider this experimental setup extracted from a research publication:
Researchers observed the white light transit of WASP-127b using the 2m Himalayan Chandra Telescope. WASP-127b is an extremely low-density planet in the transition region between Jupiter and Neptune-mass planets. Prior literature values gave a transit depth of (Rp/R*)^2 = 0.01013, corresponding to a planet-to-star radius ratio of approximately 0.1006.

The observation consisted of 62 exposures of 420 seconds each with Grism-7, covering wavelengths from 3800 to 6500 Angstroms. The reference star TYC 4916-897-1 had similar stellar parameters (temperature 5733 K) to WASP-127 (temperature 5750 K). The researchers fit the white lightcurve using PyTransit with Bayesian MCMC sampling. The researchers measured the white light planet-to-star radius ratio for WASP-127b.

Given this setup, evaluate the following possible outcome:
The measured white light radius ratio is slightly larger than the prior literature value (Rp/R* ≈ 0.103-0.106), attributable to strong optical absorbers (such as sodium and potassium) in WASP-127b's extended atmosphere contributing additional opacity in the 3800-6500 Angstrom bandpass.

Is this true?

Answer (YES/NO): NO